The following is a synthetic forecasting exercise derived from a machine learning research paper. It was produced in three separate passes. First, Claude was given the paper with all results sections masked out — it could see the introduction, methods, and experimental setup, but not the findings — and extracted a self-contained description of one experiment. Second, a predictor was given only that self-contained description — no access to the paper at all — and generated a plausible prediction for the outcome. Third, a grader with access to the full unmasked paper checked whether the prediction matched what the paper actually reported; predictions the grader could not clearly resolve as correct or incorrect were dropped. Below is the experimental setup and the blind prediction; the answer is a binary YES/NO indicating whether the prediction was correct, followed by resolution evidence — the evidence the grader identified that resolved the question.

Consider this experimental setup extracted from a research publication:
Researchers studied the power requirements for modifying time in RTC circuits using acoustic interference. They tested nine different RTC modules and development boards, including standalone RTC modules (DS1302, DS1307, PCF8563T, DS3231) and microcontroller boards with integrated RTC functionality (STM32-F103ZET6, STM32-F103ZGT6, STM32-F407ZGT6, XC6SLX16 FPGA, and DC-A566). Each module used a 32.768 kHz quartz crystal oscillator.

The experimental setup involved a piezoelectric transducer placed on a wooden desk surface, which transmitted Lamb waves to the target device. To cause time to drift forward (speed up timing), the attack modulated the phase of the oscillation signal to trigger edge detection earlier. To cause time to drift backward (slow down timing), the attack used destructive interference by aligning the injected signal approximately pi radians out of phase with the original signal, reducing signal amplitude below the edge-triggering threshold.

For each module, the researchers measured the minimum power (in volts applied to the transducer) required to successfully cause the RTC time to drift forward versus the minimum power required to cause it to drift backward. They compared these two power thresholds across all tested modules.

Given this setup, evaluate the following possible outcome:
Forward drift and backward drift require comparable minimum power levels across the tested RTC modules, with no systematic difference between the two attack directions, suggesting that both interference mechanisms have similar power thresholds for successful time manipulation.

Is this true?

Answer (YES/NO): NO